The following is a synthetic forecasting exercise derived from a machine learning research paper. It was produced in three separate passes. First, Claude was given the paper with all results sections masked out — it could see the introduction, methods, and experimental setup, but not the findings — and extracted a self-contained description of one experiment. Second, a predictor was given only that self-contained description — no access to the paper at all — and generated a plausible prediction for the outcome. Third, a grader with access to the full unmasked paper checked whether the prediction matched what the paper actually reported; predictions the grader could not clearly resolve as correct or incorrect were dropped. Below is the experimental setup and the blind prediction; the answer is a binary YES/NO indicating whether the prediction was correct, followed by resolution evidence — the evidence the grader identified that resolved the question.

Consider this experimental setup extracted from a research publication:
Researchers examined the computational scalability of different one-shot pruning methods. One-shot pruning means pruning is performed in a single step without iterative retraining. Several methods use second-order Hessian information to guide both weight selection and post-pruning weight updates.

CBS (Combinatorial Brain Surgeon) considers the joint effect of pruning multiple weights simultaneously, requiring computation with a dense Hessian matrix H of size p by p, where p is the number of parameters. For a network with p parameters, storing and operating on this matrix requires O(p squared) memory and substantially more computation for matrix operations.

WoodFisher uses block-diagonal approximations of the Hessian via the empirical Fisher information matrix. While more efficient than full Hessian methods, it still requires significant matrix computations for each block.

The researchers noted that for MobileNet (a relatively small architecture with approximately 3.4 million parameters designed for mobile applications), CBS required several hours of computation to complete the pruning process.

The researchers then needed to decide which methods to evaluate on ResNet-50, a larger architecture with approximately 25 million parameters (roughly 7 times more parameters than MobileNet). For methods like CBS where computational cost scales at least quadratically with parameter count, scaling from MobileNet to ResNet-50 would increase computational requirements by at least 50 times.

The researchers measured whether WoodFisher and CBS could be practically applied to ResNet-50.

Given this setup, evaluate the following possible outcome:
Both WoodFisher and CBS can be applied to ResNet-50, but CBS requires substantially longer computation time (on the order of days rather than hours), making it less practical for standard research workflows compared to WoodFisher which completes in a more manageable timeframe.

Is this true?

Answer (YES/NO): NO